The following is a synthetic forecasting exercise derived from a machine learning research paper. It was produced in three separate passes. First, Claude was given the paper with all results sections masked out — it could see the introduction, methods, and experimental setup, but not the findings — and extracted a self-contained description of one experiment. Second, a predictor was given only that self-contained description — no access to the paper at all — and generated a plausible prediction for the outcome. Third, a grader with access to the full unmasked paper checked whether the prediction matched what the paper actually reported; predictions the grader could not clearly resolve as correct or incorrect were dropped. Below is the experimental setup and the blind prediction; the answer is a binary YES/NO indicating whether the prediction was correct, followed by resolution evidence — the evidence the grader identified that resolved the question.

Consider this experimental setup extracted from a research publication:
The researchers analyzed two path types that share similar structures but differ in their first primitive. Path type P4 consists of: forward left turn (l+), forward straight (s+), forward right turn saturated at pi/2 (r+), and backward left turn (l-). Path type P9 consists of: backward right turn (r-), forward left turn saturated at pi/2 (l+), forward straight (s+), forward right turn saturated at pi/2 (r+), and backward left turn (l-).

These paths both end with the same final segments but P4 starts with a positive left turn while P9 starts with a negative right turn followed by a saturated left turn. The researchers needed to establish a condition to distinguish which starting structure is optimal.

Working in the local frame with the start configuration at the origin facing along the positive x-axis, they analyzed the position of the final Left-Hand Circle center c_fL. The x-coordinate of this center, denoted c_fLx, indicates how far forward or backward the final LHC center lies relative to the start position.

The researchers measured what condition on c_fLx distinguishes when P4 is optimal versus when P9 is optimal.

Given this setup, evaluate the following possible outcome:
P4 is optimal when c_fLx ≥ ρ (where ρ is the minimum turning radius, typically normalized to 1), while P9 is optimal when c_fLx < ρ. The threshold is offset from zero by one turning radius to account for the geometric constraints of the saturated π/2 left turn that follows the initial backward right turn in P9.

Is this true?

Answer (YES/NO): NO